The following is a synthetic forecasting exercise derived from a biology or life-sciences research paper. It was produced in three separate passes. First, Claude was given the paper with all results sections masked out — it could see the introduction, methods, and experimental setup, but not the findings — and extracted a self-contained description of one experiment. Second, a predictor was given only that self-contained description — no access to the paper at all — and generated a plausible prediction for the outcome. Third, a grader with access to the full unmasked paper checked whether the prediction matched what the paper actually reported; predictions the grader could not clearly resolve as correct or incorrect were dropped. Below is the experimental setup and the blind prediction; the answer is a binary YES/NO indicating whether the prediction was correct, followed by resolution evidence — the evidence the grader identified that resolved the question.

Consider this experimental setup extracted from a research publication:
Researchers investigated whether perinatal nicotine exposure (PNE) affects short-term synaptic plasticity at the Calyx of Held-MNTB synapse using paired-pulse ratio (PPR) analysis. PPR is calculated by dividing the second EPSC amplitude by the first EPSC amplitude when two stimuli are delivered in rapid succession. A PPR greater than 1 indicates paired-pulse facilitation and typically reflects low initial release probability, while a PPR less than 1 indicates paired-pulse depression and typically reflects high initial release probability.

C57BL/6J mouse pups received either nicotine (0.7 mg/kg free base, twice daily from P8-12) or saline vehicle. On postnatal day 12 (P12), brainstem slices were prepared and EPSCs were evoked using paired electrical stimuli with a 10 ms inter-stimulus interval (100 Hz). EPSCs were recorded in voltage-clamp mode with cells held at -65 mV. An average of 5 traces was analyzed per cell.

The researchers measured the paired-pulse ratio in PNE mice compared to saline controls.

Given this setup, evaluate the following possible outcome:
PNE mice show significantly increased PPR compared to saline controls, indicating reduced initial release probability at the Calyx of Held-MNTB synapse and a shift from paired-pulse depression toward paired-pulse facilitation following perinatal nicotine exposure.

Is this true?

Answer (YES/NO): YES